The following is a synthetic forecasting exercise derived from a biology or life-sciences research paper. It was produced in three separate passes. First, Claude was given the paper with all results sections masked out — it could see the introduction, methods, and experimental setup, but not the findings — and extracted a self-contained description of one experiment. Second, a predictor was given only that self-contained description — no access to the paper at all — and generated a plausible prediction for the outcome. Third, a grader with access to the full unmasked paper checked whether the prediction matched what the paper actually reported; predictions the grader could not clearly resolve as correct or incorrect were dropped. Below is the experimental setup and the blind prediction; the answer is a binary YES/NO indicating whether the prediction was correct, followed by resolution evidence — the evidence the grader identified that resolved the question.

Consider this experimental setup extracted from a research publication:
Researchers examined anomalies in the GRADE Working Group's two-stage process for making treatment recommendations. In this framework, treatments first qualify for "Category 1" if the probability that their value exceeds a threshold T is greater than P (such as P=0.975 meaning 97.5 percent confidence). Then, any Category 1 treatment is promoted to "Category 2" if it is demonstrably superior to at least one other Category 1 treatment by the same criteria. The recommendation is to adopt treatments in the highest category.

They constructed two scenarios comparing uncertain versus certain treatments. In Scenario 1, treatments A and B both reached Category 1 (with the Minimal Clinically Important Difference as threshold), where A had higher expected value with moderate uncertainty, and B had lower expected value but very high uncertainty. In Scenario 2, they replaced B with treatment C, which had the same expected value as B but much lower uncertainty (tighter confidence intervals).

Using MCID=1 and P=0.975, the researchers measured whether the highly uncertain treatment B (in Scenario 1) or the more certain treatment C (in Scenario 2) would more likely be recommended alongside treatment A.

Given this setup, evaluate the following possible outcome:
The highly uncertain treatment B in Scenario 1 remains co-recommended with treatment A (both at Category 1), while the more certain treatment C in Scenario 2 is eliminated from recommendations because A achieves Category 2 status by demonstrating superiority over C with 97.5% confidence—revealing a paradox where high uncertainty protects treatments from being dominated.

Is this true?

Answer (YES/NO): YES